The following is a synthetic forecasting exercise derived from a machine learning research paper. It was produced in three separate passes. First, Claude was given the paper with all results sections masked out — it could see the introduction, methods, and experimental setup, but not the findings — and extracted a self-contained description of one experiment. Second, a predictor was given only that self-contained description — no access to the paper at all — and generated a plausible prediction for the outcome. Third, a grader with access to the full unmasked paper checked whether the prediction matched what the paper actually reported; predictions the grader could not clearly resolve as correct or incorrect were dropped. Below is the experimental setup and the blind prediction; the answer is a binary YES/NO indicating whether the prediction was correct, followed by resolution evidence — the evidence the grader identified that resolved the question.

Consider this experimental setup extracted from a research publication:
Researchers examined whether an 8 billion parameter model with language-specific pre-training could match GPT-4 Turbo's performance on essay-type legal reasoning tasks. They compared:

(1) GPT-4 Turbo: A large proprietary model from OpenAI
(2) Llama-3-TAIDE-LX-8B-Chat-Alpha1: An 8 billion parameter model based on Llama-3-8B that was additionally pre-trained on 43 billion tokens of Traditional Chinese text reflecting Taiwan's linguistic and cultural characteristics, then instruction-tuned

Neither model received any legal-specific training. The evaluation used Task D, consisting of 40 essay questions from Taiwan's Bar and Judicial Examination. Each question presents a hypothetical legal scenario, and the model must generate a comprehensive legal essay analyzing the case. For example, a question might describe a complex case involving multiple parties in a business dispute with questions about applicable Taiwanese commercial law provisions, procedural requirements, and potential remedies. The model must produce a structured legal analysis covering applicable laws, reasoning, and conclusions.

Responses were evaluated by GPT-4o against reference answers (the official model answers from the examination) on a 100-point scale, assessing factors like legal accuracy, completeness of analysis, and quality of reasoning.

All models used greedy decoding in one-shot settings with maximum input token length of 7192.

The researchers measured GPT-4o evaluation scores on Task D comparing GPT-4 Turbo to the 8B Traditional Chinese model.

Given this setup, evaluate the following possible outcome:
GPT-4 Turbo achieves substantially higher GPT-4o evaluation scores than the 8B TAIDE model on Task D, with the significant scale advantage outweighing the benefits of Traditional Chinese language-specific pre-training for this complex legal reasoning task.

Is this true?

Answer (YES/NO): NO